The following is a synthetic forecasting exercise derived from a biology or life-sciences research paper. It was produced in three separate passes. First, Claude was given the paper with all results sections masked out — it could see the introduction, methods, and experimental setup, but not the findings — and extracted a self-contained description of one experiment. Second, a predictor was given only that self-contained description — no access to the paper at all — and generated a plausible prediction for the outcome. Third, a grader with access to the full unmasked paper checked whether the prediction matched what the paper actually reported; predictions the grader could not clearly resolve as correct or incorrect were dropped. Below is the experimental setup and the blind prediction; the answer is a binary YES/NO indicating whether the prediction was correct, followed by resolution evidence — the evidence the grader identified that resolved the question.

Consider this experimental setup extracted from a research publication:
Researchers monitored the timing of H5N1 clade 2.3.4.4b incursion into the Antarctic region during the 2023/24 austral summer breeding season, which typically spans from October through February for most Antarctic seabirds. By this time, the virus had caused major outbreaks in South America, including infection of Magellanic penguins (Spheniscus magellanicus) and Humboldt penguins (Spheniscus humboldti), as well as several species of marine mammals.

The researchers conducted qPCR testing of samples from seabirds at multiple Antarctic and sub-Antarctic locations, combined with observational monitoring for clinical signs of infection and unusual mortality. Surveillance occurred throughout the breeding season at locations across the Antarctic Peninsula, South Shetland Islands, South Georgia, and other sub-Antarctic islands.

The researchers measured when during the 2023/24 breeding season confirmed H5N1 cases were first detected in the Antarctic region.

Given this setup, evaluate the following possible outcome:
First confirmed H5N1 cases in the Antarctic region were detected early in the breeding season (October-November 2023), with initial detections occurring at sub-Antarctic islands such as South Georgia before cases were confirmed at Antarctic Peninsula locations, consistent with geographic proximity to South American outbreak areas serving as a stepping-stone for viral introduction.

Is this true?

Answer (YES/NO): YES